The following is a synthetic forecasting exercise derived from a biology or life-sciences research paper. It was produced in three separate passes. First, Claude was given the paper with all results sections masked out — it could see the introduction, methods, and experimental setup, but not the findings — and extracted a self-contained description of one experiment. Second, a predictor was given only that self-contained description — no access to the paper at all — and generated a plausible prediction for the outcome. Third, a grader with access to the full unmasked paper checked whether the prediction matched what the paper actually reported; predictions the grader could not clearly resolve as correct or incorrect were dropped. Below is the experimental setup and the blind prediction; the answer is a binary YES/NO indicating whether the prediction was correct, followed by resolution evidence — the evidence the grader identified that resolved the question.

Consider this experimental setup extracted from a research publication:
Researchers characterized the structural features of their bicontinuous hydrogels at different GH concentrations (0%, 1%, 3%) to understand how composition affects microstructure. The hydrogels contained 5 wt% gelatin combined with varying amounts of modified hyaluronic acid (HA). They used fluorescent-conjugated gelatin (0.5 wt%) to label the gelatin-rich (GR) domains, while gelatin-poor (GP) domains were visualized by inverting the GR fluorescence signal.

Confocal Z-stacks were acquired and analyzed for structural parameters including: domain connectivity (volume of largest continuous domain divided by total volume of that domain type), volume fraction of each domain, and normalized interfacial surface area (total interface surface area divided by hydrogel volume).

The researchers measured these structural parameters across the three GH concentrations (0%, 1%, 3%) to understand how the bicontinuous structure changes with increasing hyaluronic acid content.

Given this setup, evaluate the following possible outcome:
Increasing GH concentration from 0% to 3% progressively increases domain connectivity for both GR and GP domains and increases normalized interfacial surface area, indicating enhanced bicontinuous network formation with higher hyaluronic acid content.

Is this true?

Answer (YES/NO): NO